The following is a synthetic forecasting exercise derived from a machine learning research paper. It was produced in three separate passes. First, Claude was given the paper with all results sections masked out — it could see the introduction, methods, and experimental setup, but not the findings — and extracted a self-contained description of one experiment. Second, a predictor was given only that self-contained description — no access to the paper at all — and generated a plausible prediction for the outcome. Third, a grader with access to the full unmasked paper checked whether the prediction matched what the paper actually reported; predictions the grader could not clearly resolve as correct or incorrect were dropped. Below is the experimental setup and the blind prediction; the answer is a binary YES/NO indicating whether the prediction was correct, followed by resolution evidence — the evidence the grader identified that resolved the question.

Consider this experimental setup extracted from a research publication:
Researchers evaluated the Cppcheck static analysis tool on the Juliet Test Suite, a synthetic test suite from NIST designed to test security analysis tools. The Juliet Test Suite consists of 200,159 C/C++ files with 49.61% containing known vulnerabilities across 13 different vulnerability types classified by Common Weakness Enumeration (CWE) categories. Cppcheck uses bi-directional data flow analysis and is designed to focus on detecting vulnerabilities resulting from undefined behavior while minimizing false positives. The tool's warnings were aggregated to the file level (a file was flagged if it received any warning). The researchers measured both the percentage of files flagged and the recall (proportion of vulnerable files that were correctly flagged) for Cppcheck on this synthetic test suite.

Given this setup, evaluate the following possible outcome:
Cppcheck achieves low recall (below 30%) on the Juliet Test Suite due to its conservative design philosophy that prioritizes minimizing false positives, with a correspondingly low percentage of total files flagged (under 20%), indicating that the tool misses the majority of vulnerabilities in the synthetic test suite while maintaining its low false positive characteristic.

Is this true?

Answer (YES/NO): YES